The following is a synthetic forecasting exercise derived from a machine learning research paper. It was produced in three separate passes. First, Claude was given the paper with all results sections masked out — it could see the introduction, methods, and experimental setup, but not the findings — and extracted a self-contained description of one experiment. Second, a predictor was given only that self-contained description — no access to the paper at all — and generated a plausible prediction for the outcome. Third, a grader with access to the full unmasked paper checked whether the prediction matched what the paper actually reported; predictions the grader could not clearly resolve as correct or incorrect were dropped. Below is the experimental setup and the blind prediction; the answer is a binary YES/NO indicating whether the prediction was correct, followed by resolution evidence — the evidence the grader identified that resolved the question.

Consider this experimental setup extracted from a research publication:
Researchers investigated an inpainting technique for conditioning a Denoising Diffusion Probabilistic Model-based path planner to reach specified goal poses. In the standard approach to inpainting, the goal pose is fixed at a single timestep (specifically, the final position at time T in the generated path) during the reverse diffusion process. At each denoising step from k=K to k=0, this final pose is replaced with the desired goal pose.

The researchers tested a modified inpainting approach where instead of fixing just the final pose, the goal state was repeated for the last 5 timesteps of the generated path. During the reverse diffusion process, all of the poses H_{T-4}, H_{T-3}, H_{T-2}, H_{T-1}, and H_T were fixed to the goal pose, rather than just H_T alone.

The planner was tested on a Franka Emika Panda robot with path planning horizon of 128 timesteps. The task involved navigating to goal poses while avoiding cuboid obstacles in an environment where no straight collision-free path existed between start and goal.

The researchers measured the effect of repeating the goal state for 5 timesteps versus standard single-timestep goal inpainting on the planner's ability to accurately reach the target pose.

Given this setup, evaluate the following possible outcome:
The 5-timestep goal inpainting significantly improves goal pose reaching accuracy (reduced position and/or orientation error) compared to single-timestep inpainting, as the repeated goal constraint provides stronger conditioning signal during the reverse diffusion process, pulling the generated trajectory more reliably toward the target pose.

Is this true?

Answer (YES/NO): YES